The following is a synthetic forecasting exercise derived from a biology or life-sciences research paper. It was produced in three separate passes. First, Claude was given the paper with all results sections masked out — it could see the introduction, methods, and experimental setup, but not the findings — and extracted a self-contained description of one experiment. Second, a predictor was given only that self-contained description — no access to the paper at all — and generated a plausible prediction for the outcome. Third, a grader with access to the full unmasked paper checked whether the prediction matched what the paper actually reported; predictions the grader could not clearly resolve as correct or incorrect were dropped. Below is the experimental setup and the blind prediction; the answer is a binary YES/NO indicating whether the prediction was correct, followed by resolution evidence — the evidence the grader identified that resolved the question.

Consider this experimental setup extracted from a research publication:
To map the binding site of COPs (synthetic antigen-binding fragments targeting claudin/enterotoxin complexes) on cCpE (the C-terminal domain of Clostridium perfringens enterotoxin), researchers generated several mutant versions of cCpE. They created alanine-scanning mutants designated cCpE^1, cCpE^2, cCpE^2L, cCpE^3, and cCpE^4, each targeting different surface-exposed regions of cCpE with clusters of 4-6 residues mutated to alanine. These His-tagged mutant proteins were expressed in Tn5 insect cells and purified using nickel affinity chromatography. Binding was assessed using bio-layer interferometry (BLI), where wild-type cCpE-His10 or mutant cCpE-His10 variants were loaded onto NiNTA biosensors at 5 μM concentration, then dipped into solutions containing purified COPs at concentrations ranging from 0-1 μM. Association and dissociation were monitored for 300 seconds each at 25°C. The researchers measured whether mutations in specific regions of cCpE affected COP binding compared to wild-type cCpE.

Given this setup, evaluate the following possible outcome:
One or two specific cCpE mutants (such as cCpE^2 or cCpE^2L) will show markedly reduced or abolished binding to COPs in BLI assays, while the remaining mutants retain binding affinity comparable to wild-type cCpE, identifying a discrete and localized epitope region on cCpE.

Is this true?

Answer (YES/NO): NO